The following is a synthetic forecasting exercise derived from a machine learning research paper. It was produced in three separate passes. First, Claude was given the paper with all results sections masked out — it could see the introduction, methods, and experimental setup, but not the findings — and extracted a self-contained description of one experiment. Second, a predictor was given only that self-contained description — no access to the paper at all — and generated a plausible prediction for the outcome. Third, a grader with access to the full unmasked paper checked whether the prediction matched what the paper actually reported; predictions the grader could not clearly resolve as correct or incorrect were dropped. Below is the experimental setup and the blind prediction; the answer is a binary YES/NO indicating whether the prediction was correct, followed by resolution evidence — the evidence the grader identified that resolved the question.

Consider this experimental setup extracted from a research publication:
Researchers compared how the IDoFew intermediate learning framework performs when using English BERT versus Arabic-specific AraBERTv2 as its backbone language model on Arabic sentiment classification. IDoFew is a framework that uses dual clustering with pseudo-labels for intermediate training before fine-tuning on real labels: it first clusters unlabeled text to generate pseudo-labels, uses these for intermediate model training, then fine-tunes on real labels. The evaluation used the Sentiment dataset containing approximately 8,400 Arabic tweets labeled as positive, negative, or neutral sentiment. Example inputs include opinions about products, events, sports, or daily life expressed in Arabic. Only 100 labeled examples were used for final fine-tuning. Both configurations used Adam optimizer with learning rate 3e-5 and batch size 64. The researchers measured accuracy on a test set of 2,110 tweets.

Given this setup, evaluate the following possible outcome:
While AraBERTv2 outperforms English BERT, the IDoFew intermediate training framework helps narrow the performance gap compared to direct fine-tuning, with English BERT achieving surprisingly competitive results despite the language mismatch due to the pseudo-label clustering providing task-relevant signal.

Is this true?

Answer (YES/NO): NO